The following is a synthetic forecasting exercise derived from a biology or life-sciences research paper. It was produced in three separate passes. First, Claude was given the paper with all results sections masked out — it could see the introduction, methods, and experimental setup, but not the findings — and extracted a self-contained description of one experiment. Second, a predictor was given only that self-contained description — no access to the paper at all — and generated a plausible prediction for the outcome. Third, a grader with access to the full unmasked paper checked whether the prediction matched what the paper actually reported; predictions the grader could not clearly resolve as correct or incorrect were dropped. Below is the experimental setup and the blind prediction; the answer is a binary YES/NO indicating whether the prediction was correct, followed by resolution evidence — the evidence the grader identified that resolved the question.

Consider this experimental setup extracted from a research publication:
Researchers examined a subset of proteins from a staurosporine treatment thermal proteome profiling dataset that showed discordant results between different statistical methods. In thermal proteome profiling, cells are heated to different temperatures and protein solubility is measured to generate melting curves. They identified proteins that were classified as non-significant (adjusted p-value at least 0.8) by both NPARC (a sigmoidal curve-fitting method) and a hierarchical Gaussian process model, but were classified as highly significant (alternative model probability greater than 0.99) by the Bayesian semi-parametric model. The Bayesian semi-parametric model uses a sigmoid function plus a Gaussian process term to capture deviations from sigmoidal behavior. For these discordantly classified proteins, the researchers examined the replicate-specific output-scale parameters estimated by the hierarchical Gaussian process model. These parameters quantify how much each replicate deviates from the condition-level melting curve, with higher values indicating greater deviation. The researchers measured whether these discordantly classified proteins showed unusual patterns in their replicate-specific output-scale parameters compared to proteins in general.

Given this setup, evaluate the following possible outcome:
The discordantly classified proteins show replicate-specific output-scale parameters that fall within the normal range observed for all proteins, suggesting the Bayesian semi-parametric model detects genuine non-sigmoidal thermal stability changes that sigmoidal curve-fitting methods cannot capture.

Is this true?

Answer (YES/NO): NO